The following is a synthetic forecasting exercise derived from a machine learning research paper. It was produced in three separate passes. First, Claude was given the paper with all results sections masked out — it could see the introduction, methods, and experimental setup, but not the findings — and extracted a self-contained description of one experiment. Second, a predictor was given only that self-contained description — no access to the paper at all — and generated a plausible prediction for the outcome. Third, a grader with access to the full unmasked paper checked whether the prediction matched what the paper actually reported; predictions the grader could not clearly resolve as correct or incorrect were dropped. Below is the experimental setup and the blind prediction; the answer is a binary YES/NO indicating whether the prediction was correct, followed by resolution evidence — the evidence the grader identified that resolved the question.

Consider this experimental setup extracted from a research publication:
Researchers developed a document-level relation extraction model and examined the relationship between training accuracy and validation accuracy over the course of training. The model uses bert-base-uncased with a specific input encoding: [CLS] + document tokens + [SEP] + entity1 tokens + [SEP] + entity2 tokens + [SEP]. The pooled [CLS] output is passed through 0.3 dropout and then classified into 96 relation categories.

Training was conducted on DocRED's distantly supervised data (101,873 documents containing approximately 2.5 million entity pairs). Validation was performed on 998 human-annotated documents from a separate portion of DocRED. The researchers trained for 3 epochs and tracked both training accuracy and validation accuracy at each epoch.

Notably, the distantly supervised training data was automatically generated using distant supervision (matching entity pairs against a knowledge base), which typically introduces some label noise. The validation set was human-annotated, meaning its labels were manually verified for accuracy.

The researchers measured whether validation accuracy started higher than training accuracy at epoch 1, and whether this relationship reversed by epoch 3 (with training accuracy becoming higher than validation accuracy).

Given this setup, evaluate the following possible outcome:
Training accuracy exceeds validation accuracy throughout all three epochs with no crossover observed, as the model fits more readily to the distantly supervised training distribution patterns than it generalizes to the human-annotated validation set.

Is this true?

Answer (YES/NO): NO